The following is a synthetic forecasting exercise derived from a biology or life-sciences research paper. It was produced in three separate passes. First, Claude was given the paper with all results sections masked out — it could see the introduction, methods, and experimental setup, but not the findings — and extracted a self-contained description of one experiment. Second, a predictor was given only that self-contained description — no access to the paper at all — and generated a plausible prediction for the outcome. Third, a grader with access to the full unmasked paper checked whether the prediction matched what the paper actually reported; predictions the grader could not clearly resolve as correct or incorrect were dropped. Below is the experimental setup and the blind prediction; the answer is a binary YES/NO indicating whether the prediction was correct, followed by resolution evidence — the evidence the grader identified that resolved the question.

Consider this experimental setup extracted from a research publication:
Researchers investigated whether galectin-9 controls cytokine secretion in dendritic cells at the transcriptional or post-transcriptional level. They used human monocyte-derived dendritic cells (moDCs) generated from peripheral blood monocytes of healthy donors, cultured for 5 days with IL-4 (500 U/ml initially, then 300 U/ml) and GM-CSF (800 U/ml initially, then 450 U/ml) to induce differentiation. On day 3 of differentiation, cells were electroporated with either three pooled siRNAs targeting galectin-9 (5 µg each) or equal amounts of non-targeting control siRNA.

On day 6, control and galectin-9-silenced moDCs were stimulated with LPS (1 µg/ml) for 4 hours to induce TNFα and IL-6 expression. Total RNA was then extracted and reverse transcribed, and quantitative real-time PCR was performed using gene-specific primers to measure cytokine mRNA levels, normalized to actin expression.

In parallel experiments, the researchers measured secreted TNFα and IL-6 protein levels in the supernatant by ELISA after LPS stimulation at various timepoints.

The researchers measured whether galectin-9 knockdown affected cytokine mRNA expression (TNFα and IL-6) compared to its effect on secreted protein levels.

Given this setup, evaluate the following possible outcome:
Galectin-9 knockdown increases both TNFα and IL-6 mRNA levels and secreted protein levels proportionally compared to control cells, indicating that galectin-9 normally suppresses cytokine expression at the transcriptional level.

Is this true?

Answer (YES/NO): NO